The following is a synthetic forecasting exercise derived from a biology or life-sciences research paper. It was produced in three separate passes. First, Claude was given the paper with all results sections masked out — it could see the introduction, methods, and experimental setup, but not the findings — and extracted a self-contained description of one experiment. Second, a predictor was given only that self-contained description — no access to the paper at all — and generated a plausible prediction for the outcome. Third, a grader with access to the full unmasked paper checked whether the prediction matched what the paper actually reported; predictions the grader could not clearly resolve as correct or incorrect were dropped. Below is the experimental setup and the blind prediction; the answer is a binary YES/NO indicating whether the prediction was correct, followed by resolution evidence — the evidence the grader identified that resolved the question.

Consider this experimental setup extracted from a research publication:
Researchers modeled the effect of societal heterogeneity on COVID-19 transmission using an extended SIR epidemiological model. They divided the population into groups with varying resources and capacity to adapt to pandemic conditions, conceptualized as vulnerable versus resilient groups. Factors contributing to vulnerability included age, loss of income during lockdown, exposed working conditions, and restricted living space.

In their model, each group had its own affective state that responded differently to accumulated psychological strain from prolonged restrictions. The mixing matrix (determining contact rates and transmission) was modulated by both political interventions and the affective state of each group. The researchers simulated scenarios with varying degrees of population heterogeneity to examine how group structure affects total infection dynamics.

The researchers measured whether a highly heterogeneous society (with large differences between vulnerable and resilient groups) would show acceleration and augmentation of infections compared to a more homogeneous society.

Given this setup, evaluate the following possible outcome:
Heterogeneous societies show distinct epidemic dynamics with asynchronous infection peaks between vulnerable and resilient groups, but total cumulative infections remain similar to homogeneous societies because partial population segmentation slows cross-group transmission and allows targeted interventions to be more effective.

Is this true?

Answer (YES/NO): NO